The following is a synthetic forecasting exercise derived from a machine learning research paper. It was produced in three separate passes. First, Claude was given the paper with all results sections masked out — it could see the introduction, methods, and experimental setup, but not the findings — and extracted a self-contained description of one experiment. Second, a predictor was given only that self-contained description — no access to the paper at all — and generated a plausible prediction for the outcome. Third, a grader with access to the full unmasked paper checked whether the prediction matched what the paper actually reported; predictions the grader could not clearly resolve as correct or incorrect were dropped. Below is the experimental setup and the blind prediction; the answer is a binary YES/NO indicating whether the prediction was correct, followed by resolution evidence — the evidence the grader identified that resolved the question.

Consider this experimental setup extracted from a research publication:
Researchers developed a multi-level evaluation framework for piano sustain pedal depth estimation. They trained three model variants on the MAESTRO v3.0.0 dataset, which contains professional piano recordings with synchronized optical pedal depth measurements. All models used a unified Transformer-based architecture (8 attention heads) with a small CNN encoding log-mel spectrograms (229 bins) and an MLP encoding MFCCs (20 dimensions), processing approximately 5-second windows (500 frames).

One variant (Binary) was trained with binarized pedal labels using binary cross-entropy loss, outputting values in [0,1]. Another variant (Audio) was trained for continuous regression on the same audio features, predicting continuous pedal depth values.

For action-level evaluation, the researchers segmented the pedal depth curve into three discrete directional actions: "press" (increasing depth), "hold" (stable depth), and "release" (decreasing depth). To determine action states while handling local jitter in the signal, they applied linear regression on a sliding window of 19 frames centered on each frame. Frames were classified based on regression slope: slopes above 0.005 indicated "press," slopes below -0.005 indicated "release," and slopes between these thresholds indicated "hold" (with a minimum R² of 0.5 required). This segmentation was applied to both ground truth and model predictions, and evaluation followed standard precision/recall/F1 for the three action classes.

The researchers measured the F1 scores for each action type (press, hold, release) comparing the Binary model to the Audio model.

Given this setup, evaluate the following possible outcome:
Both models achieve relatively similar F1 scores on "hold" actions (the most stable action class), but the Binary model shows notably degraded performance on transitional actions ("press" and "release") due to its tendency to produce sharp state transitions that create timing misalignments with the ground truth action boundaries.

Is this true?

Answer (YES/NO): NO